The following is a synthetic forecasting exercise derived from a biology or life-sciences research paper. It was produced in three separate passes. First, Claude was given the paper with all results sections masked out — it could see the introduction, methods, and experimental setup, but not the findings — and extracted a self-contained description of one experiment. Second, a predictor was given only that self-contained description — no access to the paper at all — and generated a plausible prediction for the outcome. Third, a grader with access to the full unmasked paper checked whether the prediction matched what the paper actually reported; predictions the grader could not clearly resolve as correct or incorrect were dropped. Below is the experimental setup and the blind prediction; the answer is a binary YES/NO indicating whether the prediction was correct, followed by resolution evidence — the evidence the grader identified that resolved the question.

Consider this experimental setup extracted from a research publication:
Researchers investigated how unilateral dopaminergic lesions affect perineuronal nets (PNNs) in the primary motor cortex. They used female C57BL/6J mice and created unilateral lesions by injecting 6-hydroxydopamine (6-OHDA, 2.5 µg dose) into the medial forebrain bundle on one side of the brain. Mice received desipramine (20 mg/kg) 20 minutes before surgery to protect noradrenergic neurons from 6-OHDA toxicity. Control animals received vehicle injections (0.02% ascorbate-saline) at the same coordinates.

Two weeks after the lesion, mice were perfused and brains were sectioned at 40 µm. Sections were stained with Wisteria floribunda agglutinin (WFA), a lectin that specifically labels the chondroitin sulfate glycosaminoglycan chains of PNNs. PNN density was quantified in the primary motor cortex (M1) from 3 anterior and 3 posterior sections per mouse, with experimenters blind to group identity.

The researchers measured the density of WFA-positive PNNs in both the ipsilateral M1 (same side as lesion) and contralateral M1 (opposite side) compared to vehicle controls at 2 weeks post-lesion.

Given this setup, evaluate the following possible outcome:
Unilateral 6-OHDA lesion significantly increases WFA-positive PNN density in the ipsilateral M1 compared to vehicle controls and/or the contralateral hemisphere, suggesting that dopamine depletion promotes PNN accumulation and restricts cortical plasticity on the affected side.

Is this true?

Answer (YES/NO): NO